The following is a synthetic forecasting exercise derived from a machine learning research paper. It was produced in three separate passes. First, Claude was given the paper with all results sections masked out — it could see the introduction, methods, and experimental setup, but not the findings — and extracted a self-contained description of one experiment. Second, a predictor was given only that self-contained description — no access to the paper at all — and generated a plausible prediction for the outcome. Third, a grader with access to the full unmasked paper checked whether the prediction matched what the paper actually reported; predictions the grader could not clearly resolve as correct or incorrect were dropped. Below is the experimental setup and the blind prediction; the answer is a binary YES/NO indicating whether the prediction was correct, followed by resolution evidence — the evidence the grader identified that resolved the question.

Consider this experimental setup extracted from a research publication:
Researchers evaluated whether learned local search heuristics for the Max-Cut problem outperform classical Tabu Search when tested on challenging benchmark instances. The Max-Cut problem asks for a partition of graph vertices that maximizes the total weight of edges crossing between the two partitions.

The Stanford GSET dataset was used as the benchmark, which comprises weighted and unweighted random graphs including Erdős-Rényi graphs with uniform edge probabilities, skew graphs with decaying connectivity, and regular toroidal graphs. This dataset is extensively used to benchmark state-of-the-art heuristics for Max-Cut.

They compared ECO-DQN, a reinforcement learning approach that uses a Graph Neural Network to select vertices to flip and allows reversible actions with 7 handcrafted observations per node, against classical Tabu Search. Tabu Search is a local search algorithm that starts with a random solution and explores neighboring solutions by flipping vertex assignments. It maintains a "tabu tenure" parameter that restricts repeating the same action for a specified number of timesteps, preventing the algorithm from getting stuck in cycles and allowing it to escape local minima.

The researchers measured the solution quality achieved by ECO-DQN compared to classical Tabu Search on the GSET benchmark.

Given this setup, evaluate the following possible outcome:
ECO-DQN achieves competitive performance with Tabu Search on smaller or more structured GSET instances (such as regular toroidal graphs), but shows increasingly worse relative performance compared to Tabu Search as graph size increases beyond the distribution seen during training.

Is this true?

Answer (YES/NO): NO